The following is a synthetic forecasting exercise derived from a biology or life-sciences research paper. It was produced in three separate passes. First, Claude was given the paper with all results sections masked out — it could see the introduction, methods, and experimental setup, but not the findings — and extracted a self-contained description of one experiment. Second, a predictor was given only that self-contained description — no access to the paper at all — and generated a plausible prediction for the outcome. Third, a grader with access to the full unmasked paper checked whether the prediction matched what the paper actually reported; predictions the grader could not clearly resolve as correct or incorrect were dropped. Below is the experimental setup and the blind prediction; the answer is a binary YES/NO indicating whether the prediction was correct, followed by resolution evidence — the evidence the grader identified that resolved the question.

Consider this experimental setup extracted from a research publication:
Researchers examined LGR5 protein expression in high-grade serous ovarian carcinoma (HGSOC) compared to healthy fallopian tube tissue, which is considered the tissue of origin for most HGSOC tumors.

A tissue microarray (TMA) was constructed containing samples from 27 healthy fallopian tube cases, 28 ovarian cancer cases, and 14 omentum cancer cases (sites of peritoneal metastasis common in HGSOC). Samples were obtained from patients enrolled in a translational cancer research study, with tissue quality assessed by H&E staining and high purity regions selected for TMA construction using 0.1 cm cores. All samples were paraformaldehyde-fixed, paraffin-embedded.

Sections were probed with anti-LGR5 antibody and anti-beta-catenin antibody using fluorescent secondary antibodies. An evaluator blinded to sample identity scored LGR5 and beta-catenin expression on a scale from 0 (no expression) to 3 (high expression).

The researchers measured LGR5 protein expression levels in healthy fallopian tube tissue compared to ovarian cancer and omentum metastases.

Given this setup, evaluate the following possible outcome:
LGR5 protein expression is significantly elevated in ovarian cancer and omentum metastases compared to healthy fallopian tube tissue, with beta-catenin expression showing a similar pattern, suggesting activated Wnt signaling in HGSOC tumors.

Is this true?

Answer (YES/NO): NO